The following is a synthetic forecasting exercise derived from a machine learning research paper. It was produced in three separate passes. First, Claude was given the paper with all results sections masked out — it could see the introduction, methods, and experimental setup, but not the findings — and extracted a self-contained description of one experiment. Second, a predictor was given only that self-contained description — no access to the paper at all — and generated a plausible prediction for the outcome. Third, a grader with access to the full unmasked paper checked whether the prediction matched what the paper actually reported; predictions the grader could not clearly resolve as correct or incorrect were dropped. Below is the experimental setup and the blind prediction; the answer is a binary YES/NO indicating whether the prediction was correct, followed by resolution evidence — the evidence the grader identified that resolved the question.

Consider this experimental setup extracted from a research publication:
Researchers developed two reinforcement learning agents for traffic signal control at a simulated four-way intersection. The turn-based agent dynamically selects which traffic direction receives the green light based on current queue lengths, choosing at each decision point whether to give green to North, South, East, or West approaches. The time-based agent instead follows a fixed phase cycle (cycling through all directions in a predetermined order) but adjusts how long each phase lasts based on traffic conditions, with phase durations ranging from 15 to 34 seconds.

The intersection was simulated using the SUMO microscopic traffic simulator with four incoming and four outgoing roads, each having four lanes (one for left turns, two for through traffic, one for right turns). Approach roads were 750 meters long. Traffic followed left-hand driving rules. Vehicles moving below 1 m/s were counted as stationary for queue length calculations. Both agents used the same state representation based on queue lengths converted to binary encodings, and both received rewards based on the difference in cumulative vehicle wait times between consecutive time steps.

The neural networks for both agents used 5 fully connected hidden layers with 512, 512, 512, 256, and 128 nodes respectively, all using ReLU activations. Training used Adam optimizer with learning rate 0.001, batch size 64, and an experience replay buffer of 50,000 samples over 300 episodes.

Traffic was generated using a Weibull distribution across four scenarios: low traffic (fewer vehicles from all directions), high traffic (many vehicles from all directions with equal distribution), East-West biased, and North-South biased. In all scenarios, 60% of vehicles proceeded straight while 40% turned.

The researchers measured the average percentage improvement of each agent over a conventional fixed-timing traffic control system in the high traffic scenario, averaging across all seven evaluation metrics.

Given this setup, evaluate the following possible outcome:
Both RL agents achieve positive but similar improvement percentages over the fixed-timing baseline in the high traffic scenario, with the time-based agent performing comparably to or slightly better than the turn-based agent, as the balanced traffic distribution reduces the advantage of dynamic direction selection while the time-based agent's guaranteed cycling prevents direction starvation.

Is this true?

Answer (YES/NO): NO